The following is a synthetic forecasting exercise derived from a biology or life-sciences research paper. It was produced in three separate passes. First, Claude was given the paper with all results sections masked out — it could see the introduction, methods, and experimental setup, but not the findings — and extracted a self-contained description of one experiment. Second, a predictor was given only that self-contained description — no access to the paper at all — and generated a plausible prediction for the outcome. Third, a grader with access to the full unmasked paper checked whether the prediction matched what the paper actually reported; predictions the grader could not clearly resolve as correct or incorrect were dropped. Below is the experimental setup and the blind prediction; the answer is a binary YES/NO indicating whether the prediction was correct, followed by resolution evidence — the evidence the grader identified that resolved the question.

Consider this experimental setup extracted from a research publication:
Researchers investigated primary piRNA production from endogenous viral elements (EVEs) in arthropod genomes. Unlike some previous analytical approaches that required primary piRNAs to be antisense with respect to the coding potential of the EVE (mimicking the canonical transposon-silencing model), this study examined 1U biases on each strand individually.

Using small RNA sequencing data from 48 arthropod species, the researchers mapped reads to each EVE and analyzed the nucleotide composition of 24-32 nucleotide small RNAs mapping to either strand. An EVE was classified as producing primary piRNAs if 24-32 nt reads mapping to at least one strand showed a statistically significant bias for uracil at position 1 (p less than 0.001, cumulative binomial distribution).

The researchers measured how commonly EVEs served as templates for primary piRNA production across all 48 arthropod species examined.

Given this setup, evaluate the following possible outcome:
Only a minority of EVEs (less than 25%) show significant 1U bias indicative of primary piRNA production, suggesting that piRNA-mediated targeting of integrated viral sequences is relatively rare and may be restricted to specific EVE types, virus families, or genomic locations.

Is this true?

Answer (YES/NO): NO